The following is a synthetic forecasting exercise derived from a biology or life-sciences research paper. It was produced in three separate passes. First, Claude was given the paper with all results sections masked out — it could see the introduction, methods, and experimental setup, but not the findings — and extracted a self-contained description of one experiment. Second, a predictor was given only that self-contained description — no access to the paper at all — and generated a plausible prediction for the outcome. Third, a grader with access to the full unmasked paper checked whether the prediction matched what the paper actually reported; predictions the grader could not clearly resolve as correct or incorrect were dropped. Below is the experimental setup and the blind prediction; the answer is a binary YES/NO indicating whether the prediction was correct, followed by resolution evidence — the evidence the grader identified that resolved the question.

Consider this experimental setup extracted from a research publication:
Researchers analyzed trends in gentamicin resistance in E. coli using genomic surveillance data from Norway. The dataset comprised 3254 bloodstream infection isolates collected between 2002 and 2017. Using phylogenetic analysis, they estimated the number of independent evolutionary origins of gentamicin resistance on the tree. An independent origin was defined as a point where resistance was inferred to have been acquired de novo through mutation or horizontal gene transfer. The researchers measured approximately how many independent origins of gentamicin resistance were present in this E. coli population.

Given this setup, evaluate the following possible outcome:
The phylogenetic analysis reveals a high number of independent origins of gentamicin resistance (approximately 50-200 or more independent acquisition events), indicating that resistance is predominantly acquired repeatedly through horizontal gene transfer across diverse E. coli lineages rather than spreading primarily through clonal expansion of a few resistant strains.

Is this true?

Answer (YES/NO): NO